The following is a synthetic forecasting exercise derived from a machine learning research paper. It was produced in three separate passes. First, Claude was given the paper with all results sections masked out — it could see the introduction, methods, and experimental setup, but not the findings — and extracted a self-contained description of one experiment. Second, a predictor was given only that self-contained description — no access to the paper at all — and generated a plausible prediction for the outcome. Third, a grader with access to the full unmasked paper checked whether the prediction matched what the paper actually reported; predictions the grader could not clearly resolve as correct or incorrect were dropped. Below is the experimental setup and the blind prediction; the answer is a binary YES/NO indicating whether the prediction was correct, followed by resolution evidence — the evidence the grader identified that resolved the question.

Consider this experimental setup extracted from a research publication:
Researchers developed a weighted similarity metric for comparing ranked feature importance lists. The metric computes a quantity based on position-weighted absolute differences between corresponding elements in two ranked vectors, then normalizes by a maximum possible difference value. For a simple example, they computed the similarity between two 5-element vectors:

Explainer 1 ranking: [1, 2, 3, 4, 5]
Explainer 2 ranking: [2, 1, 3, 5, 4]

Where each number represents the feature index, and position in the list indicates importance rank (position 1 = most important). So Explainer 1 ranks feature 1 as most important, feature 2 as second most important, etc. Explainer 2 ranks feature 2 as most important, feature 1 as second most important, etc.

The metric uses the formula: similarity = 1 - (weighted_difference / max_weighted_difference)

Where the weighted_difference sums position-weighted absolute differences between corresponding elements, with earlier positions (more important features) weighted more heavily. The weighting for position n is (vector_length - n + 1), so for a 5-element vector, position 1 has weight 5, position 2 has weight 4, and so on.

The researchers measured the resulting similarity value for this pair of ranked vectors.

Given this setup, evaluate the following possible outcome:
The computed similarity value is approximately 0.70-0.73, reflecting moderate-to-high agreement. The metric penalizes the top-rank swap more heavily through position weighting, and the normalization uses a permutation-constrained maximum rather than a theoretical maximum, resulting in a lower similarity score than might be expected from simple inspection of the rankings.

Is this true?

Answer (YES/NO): YES